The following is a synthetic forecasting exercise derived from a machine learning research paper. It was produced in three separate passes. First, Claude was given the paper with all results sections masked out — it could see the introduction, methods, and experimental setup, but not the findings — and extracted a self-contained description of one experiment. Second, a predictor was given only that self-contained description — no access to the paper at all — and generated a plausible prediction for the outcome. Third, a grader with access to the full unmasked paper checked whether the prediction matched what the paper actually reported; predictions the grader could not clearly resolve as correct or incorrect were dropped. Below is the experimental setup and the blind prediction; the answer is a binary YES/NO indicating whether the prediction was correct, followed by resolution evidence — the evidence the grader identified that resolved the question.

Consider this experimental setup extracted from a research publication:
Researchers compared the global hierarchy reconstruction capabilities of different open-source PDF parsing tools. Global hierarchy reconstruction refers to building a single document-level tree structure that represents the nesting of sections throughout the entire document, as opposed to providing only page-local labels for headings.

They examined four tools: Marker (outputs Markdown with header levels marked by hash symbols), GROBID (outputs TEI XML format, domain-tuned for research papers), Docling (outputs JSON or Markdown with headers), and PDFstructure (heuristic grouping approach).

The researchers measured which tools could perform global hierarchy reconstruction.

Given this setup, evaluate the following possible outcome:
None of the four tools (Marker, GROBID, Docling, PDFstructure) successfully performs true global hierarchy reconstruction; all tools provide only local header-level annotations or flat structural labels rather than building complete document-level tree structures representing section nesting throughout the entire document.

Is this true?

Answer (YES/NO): NO